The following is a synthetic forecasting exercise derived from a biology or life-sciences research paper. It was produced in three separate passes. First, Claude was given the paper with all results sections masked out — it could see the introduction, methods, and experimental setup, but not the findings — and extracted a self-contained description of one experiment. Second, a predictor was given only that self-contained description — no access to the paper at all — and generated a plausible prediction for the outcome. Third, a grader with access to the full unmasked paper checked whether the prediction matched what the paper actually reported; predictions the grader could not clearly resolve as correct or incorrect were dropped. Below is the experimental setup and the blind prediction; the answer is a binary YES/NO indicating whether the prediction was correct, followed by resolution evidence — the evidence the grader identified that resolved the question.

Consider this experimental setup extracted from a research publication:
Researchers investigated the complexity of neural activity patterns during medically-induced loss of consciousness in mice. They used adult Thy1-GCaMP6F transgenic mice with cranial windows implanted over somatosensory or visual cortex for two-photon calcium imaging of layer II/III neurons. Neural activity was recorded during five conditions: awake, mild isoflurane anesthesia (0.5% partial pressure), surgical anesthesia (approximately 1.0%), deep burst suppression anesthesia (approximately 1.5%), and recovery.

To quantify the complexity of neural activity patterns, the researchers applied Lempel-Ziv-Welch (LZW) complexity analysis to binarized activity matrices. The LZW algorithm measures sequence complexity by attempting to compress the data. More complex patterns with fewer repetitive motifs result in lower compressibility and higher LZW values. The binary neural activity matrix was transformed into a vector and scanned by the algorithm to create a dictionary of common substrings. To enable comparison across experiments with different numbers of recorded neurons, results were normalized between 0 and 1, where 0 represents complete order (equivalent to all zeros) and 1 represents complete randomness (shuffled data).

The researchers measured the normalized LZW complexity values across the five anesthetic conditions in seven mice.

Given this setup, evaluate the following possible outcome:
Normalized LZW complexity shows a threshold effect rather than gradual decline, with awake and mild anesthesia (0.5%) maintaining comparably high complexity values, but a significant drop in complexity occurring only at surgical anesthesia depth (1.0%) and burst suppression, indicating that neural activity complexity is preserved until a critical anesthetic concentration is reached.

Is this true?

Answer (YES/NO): NO